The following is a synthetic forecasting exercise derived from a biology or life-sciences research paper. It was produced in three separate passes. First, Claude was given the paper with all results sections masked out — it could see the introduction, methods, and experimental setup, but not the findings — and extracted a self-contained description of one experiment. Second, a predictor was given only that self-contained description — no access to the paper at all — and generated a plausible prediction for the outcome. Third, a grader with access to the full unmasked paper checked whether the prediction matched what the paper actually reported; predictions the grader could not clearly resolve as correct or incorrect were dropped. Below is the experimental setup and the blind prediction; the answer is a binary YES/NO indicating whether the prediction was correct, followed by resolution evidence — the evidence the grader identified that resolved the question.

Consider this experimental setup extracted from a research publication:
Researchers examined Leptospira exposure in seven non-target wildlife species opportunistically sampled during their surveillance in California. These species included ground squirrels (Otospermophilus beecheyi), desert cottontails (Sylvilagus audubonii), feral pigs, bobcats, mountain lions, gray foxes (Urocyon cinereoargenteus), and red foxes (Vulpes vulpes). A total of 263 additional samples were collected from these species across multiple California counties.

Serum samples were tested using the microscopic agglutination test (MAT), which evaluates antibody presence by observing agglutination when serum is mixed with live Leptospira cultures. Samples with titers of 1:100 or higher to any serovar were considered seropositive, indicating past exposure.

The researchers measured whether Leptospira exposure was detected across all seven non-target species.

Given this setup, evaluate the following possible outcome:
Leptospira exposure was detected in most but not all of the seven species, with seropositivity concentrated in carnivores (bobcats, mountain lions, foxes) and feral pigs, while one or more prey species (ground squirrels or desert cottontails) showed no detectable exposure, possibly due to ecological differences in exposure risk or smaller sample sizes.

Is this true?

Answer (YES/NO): NO